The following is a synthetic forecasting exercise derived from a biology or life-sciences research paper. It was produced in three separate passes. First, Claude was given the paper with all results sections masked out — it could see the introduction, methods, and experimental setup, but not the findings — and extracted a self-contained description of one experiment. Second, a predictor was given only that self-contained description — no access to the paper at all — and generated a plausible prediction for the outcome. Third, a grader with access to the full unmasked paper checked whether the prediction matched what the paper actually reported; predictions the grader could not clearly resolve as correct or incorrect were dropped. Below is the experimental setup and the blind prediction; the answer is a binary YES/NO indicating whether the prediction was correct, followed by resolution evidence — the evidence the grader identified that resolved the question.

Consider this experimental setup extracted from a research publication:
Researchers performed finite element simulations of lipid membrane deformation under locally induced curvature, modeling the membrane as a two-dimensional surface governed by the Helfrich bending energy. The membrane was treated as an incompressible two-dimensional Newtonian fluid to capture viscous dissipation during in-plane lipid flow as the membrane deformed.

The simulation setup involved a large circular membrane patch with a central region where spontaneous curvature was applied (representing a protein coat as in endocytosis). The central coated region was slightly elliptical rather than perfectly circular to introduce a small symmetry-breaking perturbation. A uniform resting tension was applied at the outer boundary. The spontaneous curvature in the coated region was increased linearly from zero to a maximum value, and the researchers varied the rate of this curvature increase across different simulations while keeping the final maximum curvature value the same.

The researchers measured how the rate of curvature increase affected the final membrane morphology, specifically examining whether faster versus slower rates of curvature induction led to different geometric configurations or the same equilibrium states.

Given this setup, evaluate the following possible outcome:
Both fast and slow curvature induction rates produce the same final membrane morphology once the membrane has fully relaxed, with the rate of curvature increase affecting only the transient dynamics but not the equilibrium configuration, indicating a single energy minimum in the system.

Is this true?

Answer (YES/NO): NO